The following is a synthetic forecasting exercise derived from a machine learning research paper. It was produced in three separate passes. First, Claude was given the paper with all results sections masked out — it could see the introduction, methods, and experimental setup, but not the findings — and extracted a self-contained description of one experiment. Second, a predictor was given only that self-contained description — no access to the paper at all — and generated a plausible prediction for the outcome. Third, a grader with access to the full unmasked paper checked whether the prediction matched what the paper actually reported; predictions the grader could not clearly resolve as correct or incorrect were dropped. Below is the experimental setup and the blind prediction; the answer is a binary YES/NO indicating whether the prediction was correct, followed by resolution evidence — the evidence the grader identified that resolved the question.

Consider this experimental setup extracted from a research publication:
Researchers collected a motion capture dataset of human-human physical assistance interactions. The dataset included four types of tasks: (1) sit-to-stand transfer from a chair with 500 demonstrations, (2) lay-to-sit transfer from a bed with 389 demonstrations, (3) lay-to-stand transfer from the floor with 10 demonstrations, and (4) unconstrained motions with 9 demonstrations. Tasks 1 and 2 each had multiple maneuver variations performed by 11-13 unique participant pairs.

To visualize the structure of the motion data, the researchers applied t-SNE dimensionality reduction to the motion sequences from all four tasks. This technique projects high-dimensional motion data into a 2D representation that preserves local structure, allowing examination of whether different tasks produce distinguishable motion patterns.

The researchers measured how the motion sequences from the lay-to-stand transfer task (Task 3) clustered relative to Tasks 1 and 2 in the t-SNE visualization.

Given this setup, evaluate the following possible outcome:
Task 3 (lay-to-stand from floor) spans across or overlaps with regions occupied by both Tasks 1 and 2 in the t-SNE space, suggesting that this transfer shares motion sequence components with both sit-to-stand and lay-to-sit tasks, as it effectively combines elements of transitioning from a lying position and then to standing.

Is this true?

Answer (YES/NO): YES